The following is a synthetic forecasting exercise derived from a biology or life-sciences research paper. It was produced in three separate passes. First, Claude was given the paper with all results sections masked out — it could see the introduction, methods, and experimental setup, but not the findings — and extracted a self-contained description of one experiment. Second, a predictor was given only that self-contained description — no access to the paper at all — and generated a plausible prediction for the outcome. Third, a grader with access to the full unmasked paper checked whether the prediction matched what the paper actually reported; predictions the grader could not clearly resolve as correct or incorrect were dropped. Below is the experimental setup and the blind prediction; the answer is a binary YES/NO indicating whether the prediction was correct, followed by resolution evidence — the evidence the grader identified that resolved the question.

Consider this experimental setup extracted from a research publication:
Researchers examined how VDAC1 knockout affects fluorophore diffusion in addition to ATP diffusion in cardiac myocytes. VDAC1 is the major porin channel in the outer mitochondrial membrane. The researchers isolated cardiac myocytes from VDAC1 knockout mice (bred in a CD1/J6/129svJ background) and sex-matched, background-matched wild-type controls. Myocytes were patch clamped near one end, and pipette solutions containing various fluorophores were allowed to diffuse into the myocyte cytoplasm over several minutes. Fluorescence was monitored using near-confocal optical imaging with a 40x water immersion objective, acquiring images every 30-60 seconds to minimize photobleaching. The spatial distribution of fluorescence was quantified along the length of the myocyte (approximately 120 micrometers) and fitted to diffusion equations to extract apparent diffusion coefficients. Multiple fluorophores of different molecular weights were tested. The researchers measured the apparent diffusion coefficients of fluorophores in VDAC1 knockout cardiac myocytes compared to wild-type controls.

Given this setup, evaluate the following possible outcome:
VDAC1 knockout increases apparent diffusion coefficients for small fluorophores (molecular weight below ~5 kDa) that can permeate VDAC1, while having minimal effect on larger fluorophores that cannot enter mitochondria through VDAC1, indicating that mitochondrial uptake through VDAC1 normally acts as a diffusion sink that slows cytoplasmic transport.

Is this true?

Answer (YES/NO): NO